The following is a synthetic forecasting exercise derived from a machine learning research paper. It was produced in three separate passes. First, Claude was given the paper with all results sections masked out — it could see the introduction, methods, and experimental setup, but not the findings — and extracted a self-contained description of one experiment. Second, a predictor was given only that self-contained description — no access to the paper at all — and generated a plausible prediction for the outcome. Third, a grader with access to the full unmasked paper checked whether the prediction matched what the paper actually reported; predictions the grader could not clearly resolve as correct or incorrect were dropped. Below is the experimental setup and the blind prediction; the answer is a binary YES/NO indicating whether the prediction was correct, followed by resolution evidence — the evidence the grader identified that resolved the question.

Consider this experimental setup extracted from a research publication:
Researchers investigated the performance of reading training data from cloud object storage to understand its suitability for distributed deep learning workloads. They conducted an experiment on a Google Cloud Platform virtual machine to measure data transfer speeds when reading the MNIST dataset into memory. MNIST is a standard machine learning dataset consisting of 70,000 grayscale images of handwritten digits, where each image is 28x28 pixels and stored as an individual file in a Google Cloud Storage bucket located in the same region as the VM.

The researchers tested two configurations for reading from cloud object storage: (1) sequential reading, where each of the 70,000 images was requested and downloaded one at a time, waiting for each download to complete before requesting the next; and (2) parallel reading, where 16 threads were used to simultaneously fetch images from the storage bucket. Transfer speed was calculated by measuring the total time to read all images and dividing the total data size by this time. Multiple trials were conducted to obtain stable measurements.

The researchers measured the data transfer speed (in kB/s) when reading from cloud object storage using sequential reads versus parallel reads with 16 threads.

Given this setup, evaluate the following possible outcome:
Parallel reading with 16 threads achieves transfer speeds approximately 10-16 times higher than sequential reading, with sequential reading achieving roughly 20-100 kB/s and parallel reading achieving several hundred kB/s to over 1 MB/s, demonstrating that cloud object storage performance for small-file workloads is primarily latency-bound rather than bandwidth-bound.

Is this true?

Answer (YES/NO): NO